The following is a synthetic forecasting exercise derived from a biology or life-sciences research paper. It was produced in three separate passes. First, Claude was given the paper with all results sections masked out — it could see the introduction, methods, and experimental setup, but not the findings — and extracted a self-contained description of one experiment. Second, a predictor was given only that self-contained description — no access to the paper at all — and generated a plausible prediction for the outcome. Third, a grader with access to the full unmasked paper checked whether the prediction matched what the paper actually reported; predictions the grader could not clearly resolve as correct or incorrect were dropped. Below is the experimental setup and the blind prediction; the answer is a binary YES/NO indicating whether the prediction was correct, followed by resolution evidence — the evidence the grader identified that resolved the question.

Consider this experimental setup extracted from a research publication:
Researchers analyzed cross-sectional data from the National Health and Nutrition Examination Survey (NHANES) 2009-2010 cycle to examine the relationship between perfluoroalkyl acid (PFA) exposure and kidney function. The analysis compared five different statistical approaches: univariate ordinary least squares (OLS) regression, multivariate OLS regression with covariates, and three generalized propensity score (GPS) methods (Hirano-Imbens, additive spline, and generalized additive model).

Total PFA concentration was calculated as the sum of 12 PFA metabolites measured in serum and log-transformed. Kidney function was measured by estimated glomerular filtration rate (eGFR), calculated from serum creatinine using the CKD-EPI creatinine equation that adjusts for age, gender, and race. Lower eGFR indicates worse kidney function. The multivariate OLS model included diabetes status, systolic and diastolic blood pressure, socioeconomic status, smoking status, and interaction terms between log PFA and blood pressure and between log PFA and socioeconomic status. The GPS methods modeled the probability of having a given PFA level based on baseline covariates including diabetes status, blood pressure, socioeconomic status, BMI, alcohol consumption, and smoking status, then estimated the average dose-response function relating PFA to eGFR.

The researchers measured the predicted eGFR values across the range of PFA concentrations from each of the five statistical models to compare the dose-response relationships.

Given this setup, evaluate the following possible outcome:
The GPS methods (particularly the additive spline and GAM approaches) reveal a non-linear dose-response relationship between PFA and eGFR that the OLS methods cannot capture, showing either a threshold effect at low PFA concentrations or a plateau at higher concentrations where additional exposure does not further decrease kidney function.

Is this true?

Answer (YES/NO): NO